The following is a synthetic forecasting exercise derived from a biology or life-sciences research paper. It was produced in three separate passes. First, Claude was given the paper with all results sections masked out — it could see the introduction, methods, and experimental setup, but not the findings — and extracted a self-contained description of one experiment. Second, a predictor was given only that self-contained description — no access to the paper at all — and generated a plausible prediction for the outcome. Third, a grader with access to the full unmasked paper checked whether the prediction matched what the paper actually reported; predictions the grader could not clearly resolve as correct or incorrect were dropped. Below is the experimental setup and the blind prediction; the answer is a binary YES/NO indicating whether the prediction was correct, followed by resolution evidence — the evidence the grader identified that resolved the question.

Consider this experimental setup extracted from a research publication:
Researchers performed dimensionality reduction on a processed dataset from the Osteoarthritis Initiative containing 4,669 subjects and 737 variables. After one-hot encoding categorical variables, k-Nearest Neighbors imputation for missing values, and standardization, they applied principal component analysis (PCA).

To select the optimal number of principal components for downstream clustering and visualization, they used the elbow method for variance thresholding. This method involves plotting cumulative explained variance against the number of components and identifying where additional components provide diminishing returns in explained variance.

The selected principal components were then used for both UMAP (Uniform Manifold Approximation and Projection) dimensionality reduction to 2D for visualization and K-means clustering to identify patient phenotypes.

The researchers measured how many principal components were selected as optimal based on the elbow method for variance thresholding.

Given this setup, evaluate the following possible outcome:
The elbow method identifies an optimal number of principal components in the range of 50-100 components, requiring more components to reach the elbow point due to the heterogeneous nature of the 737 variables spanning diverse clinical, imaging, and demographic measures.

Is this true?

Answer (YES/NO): NO